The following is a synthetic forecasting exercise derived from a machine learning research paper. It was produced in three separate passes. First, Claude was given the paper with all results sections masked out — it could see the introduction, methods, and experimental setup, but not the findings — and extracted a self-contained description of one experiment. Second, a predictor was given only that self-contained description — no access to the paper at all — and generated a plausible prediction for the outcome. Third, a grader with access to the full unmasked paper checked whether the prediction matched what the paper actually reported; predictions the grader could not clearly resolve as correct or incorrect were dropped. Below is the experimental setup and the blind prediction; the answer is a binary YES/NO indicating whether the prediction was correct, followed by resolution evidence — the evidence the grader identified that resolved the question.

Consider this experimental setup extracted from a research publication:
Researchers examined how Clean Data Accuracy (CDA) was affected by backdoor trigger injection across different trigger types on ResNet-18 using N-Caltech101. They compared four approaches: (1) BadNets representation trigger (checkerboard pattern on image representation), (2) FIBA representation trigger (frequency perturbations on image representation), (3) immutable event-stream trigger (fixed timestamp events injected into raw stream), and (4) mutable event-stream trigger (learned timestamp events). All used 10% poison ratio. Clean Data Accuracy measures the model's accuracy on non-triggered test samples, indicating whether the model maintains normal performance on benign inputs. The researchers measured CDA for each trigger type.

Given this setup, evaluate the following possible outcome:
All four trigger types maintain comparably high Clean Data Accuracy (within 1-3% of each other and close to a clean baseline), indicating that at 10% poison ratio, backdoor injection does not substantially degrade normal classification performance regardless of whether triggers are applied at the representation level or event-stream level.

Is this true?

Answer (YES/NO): NO